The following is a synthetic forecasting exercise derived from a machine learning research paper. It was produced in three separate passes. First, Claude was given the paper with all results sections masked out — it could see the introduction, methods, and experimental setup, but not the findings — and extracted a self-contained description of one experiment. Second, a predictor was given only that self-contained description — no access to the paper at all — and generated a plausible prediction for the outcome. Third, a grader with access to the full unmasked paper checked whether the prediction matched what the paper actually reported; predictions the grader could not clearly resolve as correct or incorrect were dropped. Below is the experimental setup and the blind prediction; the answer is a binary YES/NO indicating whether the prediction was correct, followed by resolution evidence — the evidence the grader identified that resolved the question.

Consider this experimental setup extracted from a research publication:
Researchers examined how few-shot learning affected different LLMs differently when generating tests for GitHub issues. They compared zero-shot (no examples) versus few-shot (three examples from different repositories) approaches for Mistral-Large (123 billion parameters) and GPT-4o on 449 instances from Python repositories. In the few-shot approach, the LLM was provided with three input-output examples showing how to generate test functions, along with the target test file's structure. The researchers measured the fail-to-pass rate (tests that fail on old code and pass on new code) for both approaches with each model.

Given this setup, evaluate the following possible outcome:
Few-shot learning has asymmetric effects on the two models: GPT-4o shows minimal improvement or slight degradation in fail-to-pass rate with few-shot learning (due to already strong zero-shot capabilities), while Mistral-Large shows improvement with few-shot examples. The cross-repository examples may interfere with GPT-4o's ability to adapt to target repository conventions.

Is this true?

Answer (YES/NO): NO